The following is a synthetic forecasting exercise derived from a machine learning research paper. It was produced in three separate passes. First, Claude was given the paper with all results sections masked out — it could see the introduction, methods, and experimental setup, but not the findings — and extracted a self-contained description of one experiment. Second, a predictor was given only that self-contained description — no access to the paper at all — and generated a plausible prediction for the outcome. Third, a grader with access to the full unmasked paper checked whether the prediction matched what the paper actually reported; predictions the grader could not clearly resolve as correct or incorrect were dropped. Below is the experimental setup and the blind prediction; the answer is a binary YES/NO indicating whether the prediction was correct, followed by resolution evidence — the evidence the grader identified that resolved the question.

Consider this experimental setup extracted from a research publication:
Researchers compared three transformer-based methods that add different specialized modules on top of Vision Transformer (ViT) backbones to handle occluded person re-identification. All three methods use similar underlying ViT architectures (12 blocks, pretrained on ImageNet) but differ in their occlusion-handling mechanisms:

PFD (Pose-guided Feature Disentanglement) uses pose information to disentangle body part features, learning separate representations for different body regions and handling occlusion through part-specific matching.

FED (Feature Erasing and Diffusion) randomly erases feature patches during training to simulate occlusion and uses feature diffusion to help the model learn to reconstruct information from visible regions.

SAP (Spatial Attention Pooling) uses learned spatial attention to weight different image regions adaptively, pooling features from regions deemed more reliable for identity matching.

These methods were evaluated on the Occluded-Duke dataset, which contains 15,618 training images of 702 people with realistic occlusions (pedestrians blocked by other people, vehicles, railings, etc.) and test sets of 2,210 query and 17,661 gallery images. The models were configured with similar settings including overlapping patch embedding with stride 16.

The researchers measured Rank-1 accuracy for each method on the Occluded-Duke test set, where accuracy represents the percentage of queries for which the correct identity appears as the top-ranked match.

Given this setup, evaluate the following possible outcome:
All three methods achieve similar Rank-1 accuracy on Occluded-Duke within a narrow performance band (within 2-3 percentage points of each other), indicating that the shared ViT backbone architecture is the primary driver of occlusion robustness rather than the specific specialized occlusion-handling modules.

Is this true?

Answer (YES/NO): YES